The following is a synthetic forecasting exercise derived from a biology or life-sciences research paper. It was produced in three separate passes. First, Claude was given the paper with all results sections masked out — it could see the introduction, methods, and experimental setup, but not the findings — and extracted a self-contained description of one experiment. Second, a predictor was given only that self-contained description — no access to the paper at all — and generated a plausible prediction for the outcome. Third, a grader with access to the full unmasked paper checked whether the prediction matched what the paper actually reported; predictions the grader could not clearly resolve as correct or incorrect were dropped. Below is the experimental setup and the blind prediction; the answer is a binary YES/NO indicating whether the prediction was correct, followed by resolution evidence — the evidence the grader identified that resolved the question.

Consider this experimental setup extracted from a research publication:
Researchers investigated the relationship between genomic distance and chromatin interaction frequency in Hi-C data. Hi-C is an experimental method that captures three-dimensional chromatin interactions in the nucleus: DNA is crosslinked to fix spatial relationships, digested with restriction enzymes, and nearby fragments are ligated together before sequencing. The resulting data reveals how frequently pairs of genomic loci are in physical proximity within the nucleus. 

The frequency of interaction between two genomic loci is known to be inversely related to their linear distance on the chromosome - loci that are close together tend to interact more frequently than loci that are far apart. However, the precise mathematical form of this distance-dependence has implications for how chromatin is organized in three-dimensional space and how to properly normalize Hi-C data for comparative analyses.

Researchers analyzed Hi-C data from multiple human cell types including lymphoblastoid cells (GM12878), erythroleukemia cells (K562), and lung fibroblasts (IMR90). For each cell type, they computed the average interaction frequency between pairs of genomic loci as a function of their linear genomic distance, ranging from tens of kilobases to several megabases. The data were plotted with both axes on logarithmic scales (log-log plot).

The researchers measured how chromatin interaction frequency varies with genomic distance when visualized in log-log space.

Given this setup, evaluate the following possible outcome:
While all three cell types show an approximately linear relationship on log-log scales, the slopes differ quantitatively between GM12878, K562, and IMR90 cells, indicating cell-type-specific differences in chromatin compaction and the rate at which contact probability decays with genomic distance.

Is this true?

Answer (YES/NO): YES